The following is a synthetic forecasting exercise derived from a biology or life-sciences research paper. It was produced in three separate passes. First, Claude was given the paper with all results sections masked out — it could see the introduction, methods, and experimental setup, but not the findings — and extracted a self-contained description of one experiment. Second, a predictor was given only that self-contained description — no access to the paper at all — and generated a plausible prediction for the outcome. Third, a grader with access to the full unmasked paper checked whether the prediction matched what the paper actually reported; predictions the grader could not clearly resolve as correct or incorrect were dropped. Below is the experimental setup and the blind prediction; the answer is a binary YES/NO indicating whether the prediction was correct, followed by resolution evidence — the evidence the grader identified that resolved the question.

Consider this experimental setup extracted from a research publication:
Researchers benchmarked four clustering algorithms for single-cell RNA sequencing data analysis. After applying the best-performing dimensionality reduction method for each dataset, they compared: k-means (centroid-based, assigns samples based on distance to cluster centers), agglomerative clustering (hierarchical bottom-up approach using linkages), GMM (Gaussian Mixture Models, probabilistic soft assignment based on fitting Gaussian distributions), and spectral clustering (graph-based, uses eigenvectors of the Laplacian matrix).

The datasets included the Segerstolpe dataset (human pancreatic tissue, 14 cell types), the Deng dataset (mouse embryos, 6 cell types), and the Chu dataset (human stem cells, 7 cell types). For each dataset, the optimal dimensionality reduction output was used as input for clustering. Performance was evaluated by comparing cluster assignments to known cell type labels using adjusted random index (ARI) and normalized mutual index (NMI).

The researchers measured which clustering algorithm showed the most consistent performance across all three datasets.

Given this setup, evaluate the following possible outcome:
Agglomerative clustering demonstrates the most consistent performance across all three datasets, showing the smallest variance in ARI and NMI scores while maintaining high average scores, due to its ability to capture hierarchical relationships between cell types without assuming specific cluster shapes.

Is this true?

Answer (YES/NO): NO